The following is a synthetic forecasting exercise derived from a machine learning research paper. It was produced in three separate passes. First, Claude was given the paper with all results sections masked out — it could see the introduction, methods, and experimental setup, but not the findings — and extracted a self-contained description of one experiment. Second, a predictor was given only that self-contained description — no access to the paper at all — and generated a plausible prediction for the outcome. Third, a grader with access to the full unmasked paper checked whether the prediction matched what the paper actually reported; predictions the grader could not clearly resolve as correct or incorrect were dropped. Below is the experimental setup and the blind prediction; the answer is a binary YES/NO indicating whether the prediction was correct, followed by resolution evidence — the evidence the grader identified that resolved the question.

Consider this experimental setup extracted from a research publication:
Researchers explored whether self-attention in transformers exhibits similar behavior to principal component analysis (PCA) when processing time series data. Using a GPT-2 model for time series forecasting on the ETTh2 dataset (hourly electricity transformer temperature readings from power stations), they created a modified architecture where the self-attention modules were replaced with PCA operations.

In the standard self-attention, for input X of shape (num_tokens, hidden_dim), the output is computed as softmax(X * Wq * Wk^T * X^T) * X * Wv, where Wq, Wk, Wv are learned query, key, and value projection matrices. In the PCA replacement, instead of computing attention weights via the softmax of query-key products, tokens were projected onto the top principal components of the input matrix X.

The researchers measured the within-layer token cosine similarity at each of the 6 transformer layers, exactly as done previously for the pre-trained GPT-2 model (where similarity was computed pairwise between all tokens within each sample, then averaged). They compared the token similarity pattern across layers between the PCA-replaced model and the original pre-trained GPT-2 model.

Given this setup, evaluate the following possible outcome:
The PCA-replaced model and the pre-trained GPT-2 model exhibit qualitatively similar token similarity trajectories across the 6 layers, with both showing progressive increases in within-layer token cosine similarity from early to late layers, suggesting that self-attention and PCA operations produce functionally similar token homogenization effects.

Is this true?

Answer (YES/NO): YES